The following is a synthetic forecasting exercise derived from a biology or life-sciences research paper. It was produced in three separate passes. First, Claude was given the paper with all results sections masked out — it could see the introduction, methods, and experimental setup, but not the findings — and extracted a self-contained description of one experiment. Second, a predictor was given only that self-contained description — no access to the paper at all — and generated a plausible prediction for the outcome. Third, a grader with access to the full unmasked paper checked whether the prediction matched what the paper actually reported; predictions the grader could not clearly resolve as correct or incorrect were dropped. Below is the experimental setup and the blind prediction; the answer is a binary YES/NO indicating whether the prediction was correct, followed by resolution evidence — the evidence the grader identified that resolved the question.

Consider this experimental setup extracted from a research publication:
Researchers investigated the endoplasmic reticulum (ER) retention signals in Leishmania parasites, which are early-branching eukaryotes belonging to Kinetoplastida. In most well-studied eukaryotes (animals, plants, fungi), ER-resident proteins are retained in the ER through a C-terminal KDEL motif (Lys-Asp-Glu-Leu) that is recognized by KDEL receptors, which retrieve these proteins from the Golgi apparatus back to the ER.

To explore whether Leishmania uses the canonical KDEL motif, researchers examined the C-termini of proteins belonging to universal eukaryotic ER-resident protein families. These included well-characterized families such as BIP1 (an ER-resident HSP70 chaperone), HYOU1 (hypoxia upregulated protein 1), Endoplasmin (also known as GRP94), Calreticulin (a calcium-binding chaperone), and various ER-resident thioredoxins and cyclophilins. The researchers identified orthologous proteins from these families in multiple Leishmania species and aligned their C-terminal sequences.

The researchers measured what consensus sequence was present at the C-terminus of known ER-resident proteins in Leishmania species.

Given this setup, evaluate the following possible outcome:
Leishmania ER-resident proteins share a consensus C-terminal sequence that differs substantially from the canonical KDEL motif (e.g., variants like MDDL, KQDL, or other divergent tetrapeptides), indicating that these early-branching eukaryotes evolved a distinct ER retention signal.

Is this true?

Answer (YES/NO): YES